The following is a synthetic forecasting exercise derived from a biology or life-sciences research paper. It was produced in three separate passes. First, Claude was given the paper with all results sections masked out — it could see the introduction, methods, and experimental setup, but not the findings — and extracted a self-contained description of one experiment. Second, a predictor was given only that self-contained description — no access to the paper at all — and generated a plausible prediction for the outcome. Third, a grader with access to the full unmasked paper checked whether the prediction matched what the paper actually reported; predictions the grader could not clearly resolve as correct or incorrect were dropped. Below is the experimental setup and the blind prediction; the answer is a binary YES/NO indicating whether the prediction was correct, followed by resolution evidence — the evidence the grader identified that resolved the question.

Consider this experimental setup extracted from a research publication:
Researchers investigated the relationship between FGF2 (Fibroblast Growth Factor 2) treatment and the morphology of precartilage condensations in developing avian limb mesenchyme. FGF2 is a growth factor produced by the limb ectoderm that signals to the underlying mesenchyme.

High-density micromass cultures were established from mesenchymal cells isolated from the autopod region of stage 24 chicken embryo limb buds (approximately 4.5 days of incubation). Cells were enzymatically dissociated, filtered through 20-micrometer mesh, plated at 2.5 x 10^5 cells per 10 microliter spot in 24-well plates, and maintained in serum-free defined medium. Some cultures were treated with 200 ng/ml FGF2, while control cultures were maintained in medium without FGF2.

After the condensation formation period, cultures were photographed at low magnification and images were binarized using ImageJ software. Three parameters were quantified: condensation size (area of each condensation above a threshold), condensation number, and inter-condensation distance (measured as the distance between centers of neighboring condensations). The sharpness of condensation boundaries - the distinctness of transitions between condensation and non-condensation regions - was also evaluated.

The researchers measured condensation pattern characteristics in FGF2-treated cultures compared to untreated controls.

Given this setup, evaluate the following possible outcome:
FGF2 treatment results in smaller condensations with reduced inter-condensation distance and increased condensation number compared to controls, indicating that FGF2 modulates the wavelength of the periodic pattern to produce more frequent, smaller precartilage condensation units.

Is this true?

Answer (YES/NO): NO